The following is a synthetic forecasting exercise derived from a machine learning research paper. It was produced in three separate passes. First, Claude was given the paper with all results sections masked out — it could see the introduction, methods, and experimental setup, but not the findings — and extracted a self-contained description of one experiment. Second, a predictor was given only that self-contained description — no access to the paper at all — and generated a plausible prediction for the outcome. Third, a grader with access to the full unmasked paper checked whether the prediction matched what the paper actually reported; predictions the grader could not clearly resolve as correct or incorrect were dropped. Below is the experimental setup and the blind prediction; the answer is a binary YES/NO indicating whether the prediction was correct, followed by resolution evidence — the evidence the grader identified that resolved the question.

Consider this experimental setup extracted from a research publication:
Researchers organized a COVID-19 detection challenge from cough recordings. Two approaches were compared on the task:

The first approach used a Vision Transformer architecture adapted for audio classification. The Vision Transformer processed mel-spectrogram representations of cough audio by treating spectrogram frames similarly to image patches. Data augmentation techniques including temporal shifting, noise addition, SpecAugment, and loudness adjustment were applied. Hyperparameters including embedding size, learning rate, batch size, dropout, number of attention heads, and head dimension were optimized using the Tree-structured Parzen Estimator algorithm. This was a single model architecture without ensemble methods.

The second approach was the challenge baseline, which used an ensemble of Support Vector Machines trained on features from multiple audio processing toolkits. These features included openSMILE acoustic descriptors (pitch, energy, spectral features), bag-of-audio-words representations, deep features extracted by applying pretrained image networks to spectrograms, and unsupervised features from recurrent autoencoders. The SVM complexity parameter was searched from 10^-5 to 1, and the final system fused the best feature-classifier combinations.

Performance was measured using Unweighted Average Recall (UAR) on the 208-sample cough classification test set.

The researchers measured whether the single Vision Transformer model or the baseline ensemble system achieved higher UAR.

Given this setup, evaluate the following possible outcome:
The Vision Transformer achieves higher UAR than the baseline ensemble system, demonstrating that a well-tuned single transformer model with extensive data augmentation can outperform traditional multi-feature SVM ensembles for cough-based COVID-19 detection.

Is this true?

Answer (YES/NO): NO